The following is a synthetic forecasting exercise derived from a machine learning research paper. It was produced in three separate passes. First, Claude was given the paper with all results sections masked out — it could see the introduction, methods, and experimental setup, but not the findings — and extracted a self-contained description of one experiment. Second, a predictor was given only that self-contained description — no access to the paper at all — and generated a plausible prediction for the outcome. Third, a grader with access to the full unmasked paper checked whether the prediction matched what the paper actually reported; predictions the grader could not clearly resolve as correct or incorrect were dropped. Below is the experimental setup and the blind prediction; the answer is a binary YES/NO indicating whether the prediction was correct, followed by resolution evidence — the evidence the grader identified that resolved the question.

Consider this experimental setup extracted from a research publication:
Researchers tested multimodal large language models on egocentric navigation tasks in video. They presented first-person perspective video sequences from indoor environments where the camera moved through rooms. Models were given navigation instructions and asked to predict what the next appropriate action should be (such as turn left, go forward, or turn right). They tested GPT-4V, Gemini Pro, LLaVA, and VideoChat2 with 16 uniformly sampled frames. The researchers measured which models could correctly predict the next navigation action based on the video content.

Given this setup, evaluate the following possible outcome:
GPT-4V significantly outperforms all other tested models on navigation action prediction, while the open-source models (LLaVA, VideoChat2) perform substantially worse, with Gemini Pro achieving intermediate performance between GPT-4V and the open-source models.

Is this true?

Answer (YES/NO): NO